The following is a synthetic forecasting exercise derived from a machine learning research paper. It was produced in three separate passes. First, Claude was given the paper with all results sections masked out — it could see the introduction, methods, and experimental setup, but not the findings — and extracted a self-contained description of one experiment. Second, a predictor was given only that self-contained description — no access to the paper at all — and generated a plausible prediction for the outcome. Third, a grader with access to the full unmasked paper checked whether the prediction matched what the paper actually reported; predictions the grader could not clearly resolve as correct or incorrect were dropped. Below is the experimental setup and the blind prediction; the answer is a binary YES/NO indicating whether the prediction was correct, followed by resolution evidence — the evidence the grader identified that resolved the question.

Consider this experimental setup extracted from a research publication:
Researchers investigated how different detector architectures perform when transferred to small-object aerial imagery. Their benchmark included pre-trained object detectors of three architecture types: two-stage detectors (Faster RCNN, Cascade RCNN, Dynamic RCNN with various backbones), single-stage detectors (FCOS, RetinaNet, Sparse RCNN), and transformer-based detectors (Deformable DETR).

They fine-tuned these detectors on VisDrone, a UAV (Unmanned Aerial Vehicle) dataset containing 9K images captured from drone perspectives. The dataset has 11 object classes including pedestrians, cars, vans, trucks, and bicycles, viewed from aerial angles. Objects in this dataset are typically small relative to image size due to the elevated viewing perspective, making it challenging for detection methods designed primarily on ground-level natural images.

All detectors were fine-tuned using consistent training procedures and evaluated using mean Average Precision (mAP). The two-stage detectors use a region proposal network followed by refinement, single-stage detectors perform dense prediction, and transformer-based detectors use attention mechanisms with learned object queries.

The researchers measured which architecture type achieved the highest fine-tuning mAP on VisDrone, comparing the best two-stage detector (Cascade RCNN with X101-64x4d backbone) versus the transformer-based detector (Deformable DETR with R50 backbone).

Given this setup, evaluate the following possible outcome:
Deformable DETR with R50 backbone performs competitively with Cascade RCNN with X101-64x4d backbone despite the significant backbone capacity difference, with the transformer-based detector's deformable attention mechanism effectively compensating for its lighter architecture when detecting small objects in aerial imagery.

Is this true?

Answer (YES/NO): YES